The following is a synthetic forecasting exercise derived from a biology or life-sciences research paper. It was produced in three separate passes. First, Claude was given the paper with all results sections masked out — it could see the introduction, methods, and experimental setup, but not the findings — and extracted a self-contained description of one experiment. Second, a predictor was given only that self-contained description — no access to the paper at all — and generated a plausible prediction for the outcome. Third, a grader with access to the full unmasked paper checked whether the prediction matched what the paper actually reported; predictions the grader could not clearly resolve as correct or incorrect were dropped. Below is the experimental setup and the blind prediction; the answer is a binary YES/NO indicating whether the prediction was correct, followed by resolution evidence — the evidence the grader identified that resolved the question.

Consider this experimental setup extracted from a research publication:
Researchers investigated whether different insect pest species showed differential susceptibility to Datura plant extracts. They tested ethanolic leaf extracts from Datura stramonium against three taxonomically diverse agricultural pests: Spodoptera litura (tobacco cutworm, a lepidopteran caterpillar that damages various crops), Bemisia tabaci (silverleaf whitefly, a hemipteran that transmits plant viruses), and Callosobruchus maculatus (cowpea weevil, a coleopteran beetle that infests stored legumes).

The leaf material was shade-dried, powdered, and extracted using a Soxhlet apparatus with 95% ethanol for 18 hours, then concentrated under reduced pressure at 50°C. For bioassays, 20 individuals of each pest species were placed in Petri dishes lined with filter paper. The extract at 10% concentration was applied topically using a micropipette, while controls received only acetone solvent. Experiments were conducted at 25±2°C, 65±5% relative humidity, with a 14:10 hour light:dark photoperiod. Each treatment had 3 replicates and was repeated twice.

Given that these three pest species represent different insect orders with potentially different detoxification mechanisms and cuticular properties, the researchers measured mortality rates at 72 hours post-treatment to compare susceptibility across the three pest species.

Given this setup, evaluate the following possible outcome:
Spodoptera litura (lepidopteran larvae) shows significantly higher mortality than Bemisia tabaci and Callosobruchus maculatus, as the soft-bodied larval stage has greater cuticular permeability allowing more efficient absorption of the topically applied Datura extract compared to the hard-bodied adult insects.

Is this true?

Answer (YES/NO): NO